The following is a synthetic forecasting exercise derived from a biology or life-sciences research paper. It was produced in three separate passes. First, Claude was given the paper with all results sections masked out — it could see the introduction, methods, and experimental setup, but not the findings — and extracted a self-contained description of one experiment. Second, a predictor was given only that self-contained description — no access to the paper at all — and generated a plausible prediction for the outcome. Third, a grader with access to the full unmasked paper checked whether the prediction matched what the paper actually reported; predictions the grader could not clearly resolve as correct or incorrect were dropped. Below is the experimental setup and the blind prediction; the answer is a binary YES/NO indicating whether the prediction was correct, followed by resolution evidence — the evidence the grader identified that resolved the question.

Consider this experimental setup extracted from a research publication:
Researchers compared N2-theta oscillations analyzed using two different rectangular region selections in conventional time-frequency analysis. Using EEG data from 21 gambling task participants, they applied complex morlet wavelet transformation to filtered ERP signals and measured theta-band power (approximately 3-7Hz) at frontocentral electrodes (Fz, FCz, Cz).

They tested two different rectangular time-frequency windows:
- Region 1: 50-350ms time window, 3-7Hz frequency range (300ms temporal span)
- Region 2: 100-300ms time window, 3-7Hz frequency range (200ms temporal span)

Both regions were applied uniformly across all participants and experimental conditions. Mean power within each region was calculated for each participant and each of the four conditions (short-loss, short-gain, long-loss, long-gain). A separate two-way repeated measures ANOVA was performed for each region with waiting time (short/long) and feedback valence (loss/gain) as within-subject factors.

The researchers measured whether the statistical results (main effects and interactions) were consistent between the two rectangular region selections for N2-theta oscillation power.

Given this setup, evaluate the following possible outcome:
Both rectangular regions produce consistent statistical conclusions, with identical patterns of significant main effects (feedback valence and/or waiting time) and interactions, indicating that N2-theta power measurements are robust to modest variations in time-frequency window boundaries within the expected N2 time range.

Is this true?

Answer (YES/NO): NO